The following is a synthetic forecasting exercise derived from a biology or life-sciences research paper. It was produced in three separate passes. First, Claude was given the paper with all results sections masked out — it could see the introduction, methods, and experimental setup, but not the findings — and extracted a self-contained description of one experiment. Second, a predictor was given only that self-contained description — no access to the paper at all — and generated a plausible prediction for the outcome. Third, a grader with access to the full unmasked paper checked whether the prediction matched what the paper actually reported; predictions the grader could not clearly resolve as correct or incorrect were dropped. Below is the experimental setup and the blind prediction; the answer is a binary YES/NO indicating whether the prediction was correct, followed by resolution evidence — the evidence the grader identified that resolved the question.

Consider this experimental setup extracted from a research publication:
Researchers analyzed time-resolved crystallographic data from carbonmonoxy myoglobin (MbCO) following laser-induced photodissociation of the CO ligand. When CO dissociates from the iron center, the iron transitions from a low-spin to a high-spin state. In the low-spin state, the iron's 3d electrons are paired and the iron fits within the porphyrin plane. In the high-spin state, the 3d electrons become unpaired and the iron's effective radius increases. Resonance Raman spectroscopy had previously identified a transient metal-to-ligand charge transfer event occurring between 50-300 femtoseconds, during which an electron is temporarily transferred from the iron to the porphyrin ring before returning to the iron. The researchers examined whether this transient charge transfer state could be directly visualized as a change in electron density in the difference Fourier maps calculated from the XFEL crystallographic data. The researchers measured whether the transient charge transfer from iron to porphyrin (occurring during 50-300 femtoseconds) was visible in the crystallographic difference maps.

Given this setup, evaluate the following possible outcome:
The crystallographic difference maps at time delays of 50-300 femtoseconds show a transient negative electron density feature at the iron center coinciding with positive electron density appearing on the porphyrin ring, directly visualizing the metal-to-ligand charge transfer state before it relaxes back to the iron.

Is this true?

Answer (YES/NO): NO